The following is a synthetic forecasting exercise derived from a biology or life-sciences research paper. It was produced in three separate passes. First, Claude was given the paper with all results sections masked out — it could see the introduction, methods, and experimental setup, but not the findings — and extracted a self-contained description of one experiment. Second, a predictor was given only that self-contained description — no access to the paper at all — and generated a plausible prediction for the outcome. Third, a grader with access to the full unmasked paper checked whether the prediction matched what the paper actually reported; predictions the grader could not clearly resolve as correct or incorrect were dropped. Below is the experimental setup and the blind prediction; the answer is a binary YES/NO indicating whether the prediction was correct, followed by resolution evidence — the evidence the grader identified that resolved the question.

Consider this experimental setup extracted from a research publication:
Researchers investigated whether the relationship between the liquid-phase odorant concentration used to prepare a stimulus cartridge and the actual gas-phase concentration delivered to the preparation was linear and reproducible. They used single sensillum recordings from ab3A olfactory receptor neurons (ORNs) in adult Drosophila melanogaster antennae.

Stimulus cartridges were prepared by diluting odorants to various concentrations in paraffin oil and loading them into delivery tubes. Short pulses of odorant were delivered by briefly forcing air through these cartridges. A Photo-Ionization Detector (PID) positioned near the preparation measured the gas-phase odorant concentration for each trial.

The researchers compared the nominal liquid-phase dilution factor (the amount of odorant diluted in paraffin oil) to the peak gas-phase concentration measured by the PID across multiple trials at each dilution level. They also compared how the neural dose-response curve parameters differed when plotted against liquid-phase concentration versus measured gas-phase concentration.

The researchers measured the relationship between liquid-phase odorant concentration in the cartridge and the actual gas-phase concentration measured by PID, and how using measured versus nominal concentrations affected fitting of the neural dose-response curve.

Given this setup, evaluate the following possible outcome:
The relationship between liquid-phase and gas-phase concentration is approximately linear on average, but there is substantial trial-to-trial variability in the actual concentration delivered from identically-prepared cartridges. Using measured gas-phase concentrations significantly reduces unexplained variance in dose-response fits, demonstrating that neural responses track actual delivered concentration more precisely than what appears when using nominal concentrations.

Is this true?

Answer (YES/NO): NO